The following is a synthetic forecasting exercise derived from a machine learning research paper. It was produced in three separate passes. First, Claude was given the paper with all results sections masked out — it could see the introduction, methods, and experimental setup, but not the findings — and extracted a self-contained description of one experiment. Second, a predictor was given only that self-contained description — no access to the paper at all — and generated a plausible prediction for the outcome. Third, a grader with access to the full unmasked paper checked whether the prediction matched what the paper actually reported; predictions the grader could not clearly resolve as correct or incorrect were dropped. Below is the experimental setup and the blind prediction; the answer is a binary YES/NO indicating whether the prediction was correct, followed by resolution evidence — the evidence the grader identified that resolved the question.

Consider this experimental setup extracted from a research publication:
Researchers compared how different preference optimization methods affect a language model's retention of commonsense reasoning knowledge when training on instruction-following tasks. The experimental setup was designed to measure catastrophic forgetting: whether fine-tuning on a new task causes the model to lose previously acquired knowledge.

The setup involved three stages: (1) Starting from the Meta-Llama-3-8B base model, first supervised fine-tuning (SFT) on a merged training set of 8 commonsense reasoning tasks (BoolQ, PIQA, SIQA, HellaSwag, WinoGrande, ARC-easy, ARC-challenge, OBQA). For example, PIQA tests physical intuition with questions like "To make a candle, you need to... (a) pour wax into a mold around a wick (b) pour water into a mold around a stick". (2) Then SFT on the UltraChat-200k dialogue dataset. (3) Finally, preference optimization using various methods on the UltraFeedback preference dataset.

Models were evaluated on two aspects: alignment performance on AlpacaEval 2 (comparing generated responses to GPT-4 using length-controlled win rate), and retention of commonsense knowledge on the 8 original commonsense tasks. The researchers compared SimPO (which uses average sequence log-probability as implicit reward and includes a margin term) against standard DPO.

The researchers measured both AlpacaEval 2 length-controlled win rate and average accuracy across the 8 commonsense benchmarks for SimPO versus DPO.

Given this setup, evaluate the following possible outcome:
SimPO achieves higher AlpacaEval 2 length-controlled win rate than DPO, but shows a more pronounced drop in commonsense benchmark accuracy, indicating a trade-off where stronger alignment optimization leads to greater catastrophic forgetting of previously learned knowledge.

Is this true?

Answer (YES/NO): YES